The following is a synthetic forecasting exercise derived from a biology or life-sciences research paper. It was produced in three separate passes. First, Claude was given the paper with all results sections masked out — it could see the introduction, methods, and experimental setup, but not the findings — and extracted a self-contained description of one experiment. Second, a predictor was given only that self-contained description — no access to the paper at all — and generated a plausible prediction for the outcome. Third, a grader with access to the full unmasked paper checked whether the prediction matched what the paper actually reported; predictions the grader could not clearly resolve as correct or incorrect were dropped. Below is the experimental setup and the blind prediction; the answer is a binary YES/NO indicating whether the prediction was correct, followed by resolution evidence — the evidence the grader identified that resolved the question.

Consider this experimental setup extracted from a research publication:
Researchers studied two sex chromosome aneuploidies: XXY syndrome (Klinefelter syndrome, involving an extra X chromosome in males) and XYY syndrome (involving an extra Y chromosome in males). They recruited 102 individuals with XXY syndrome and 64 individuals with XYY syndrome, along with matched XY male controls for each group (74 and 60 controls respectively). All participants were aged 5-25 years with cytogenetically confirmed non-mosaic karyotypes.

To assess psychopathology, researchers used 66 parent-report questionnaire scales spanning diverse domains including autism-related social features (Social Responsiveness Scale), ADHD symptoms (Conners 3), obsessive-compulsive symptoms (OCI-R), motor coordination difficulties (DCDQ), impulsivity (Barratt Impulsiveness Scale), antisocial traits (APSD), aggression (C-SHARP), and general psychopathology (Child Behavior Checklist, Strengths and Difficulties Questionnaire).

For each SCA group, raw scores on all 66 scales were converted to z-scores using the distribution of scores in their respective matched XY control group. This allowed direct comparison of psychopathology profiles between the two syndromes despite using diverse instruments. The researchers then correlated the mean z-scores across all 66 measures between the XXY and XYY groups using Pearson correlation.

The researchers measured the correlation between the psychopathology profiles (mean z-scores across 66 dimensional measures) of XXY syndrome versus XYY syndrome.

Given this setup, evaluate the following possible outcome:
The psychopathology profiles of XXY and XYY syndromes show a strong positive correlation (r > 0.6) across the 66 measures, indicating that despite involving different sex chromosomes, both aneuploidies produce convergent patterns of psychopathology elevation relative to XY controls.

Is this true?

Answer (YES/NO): YES